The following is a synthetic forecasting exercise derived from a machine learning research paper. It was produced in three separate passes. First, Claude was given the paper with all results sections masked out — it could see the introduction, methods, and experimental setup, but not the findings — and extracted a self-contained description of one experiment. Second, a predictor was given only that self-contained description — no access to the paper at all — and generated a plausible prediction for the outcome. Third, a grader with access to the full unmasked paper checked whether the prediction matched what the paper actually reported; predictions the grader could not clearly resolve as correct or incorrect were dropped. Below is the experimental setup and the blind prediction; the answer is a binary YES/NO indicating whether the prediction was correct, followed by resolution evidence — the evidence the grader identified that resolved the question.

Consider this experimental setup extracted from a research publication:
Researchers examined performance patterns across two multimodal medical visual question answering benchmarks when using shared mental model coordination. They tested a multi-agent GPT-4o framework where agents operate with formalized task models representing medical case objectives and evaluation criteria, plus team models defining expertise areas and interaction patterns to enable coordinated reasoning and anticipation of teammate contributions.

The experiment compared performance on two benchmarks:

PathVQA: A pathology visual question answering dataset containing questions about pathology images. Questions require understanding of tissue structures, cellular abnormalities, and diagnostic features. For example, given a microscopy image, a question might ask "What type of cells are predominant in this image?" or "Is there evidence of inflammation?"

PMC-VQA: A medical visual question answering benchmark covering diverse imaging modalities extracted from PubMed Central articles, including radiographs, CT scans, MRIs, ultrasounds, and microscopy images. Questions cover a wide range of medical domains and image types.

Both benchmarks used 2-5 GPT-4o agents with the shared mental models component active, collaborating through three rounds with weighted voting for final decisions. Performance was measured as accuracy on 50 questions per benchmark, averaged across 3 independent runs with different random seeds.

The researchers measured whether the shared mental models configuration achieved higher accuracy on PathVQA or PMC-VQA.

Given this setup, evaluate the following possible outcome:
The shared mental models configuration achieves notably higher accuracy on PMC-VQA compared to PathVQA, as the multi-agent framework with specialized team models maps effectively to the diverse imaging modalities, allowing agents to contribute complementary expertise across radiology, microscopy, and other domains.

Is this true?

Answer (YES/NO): NO